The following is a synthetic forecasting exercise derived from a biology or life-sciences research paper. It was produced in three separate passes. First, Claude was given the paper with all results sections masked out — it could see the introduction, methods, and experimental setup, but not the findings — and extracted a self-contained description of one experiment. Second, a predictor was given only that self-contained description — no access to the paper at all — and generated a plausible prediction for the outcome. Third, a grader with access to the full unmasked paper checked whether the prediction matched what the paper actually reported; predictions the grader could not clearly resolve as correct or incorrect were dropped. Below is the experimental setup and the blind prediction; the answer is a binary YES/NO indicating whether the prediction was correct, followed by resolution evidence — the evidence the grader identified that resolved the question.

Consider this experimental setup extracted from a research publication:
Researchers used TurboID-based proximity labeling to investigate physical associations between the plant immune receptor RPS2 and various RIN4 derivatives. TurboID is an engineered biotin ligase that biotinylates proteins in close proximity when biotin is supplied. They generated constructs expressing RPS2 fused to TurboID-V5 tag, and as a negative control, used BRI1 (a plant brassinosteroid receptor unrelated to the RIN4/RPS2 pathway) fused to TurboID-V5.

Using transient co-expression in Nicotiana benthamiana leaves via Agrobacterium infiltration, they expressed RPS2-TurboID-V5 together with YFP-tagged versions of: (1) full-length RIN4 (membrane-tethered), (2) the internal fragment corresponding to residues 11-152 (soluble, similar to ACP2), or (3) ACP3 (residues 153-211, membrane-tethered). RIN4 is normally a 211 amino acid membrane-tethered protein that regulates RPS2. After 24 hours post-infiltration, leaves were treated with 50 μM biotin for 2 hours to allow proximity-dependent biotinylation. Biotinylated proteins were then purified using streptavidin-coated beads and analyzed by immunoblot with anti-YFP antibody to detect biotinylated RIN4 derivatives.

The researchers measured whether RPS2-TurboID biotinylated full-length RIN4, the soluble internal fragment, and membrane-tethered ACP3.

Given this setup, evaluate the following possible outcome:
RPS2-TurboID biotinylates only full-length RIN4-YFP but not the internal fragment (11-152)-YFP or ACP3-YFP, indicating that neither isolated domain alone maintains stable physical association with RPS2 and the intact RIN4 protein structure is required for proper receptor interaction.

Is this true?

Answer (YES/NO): NO